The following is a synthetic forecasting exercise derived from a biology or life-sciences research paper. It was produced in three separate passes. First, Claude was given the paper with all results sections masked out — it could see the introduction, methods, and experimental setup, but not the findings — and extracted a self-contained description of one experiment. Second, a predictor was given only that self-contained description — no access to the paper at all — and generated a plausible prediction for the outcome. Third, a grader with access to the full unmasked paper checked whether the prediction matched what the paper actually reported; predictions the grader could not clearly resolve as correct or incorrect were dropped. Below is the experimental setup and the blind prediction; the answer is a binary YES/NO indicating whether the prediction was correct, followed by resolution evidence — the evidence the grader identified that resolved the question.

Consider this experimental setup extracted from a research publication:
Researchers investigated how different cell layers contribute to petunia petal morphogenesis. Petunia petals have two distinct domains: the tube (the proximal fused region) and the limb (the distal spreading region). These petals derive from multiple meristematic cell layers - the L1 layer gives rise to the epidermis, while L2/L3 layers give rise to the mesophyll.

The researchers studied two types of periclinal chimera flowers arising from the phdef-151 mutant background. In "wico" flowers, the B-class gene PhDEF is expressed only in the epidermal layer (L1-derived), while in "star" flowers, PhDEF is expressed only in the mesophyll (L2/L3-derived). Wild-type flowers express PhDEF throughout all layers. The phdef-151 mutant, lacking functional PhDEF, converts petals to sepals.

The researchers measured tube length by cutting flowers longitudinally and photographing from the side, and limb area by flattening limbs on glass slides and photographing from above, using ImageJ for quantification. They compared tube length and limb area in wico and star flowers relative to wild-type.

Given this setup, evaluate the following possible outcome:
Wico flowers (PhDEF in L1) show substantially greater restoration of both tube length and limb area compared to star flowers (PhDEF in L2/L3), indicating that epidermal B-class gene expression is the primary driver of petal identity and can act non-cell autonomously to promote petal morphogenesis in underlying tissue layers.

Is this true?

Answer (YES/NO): NO